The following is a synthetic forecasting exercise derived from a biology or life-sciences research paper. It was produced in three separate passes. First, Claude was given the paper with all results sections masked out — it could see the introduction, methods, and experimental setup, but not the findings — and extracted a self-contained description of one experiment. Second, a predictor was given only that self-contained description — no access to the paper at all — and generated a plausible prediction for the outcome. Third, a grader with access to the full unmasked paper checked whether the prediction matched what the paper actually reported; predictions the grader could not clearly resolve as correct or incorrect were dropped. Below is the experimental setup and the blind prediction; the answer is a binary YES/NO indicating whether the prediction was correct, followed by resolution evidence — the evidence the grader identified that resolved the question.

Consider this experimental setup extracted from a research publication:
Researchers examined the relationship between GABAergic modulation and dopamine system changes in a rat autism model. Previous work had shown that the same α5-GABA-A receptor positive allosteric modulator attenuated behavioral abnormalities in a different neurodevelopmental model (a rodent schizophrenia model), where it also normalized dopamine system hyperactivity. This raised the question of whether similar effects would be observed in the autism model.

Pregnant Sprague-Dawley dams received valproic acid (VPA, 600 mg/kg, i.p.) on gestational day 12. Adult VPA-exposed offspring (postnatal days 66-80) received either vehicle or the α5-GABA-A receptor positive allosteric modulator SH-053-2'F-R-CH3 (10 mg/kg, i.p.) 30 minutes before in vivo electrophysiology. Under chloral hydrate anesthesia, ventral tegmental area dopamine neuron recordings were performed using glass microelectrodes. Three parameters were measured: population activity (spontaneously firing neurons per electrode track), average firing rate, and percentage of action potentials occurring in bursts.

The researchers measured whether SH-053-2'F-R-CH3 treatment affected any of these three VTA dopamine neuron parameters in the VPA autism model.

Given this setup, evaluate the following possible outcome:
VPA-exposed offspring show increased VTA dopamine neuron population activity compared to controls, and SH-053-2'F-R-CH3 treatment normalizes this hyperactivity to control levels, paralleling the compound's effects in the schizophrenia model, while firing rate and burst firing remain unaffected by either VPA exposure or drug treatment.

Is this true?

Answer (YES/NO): NO